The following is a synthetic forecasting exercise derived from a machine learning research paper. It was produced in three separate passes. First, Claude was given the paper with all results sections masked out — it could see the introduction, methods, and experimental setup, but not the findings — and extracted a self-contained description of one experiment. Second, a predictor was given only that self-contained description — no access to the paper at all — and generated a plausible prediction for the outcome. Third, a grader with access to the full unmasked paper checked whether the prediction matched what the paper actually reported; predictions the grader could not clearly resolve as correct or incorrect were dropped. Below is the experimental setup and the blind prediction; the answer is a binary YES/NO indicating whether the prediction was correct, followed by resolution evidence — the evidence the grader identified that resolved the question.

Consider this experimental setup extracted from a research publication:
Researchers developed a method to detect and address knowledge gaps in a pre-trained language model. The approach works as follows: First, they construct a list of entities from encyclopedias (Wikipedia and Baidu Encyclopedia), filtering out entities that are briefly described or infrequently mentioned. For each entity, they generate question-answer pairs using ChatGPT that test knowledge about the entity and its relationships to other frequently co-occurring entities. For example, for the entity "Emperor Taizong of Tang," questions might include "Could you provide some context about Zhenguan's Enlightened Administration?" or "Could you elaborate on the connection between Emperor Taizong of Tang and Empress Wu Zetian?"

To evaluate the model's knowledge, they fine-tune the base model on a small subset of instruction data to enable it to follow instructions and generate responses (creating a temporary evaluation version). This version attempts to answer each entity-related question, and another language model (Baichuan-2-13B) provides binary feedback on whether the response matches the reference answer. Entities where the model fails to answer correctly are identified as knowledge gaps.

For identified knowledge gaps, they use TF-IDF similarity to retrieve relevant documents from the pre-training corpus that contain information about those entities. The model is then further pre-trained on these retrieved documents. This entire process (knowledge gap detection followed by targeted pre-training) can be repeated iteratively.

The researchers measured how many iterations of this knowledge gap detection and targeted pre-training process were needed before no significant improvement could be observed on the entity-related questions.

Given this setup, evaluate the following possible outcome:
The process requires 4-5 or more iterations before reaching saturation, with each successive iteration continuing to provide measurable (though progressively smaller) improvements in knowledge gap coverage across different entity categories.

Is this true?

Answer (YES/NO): NO